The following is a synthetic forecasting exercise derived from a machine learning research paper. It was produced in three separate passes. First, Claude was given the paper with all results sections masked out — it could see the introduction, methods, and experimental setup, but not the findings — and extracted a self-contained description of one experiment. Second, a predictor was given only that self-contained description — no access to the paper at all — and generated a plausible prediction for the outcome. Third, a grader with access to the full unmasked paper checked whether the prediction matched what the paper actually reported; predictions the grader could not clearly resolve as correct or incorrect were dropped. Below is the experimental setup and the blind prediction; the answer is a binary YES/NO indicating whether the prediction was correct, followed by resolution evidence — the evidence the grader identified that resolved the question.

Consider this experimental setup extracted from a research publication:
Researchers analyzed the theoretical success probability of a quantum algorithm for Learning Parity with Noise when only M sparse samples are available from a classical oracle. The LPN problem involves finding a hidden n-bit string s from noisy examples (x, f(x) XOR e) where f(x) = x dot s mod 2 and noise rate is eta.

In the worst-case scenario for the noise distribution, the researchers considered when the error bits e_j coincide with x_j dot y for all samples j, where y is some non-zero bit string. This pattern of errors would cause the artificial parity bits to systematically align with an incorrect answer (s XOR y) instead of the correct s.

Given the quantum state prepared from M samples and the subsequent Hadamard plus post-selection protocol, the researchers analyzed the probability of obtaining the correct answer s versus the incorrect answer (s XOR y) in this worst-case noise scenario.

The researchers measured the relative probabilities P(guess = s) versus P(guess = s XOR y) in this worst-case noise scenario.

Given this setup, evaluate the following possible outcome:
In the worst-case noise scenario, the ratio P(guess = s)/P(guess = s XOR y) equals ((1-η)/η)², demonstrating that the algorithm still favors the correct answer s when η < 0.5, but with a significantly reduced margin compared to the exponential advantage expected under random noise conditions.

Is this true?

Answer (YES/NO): NO